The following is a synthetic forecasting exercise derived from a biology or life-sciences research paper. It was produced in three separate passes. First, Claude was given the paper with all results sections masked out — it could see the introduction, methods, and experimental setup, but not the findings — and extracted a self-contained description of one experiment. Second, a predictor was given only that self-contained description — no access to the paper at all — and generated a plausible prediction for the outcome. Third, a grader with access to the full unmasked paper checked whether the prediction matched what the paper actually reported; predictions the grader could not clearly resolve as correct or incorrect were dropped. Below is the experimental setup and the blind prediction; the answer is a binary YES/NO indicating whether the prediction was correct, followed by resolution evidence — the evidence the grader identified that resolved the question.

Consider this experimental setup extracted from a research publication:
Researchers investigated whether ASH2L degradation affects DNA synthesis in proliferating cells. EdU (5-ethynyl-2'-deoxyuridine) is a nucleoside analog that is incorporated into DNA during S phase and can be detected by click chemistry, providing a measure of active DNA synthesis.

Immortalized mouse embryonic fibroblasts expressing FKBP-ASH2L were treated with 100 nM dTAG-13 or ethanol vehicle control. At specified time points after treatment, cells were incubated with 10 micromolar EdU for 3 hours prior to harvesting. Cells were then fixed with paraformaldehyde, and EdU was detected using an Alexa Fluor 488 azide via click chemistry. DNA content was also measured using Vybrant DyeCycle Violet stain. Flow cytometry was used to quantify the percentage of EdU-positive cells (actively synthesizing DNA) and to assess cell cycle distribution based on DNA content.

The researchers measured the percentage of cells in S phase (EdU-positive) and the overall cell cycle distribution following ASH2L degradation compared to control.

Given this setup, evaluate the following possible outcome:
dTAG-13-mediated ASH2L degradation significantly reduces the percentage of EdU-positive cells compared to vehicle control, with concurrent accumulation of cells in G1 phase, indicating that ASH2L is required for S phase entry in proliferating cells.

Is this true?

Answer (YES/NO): NO